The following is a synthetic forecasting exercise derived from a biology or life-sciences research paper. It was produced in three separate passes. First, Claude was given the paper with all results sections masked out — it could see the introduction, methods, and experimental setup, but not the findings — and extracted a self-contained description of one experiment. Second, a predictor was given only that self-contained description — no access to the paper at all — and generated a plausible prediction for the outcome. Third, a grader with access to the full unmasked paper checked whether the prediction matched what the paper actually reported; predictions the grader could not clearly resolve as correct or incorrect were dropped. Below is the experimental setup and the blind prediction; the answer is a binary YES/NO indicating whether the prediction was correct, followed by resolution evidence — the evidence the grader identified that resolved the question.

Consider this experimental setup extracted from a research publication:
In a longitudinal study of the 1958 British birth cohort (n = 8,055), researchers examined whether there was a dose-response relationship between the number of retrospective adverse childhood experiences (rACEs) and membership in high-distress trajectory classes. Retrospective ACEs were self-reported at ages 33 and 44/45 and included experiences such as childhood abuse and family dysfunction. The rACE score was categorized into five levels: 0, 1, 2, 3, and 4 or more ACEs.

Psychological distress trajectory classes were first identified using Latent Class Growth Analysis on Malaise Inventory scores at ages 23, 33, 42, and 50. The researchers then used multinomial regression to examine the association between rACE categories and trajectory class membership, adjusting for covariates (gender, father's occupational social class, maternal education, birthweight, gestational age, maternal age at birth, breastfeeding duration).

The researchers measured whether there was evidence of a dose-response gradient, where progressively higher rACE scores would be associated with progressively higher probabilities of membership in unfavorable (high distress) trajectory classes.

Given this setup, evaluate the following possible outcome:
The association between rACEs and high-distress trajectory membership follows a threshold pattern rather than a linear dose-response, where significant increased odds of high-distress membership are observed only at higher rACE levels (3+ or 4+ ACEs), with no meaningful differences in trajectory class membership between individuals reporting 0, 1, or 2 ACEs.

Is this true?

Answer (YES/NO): NO